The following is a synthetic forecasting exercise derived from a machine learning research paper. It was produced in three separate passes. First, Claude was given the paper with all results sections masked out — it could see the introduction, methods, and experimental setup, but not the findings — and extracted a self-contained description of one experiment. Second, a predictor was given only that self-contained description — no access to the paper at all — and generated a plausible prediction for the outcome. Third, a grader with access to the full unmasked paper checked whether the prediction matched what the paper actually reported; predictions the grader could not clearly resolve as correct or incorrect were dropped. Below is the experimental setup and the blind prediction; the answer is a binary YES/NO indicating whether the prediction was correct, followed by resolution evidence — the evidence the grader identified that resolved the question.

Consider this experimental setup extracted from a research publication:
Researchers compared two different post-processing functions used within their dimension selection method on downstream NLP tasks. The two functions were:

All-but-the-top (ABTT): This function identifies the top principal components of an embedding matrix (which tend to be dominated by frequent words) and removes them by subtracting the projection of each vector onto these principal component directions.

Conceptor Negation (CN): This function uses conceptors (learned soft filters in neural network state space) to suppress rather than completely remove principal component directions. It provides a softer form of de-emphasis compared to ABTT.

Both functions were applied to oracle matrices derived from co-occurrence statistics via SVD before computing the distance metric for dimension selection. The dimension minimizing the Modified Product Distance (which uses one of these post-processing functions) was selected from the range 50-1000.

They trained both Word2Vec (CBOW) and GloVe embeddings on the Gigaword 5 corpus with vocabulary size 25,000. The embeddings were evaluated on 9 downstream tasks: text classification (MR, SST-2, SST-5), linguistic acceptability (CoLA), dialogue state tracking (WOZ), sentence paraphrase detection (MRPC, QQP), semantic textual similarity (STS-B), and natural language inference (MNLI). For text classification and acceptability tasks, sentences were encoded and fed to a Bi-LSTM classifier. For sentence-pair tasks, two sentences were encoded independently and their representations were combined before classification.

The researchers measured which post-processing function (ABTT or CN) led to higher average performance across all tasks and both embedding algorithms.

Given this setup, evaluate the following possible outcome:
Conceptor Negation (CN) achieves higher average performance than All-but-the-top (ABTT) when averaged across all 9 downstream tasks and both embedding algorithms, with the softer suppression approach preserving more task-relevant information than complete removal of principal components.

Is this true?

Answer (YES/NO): YES